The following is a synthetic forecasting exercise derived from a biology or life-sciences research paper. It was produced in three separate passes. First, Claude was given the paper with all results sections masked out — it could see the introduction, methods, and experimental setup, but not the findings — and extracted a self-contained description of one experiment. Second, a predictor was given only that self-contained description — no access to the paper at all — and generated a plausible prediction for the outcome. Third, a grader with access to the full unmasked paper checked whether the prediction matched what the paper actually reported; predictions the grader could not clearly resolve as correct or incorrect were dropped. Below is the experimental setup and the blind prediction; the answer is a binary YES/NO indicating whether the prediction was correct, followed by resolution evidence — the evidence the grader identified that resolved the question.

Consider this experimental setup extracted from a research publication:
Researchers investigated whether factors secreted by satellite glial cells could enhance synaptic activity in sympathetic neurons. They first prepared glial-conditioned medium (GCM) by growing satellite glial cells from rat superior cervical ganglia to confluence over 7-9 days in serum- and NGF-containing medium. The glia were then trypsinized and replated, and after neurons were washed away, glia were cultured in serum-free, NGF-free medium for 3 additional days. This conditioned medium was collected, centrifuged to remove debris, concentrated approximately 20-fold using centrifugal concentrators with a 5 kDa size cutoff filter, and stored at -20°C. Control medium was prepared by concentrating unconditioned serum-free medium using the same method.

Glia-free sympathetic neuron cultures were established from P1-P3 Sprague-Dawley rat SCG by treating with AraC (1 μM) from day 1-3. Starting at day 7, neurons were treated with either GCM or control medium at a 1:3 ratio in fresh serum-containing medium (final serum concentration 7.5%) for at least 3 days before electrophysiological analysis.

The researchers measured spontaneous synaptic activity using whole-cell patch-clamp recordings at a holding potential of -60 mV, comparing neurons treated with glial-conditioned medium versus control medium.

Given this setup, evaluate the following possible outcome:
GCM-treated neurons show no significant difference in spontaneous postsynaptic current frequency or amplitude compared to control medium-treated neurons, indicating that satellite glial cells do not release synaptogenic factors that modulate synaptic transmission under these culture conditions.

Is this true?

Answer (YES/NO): NO